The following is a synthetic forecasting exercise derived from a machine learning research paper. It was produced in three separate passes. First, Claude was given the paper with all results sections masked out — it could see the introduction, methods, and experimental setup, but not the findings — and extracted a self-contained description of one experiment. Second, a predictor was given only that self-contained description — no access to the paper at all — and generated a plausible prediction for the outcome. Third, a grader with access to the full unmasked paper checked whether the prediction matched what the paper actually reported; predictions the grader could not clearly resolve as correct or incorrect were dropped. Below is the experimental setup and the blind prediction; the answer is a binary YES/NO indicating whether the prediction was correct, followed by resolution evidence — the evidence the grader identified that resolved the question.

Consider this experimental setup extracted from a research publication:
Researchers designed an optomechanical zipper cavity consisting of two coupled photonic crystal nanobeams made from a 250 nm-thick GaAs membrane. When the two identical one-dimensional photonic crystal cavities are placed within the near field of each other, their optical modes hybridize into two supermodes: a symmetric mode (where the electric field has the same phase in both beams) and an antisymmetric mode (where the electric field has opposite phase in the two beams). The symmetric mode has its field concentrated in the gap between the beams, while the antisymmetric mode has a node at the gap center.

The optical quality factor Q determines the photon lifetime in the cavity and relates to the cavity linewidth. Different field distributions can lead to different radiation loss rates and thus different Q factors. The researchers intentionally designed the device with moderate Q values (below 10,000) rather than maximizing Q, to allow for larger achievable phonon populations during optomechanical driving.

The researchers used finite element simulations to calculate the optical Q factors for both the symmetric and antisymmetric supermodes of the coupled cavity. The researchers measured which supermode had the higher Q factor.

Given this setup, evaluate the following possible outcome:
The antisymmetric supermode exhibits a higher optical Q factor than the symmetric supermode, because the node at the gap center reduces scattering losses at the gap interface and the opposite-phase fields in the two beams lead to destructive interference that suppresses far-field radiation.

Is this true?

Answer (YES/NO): YES